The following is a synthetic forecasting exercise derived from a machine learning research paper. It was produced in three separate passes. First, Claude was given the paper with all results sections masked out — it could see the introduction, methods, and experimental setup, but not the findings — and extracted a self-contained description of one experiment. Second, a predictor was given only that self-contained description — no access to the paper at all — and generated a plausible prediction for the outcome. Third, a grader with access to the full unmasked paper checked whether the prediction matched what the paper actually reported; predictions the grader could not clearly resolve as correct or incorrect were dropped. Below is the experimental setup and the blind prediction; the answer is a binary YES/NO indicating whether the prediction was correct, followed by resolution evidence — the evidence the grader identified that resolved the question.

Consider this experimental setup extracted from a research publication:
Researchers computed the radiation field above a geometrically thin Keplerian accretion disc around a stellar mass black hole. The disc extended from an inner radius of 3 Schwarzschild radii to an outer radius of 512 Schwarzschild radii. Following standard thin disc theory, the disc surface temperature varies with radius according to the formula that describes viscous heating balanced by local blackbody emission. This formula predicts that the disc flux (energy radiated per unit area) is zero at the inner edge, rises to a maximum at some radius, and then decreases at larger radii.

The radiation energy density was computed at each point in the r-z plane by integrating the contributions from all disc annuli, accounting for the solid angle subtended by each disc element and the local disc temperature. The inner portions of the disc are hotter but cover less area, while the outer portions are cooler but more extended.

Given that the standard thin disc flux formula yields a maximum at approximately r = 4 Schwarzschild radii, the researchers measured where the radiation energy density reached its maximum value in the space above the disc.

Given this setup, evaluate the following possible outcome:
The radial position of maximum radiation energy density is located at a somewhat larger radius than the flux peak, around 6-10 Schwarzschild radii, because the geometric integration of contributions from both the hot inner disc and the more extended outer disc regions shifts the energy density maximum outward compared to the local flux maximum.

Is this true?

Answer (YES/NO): NO